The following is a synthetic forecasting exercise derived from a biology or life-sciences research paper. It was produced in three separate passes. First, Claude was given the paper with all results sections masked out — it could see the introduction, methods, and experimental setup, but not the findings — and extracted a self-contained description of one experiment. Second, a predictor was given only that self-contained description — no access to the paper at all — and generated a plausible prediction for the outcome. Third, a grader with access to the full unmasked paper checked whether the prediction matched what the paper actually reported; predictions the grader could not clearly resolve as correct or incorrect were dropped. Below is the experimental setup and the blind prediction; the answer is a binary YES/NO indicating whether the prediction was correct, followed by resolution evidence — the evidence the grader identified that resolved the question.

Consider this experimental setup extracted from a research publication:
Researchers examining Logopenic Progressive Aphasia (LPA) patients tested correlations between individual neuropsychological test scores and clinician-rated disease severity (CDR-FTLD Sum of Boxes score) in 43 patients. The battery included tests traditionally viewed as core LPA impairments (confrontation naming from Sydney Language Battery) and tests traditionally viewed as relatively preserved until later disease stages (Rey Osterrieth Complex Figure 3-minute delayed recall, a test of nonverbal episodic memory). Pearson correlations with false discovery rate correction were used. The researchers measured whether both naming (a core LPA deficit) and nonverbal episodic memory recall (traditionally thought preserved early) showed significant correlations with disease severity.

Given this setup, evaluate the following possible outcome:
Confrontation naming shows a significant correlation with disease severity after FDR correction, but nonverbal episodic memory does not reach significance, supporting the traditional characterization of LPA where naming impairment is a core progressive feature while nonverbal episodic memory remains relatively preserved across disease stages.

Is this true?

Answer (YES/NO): NO